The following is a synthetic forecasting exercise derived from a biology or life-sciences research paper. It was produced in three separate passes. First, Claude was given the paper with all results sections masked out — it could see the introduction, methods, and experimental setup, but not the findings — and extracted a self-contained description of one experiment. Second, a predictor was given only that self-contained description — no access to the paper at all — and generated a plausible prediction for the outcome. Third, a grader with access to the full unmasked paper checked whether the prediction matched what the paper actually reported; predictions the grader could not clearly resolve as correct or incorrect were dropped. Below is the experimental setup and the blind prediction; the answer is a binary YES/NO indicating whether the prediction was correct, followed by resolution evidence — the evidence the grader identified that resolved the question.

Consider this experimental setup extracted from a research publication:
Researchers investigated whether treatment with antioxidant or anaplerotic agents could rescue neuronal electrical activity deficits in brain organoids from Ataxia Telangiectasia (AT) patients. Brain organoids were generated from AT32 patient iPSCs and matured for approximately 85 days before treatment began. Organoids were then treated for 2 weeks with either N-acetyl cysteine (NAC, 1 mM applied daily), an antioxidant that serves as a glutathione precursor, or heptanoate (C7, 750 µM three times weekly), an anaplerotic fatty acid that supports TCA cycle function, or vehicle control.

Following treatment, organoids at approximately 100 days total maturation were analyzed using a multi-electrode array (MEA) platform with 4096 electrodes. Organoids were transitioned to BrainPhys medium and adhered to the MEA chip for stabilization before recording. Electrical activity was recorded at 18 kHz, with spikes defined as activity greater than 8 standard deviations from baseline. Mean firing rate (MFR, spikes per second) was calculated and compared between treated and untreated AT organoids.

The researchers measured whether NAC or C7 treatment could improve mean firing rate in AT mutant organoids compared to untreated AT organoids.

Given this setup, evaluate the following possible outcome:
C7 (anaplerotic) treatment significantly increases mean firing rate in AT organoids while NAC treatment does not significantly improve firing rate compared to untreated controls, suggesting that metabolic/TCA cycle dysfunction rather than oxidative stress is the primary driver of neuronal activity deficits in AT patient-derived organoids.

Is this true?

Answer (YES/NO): NO